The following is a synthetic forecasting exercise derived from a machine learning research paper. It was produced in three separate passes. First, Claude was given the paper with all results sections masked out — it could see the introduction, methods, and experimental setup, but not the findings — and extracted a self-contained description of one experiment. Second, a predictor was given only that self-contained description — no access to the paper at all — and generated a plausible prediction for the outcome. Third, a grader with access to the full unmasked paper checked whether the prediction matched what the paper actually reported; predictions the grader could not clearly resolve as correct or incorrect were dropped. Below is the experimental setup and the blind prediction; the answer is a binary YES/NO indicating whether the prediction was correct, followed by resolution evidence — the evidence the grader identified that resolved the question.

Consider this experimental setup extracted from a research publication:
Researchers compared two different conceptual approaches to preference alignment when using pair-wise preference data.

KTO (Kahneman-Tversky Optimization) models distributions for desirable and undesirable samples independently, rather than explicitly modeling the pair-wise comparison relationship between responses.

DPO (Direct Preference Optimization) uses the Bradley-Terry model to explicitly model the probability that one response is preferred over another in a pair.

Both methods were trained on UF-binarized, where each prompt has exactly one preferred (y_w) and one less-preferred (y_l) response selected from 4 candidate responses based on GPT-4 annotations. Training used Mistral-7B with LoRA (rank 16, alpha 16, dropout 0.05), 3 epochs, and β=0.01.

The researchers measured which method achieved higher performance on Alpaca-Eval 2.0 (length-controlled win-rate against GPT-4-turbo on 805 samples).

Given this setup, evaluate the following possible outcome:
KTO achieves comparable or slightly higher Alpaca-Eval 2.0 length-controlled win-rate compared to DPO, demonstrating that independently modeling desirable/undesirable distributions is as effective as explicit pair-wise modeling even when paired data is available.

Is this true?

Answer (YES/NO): NO